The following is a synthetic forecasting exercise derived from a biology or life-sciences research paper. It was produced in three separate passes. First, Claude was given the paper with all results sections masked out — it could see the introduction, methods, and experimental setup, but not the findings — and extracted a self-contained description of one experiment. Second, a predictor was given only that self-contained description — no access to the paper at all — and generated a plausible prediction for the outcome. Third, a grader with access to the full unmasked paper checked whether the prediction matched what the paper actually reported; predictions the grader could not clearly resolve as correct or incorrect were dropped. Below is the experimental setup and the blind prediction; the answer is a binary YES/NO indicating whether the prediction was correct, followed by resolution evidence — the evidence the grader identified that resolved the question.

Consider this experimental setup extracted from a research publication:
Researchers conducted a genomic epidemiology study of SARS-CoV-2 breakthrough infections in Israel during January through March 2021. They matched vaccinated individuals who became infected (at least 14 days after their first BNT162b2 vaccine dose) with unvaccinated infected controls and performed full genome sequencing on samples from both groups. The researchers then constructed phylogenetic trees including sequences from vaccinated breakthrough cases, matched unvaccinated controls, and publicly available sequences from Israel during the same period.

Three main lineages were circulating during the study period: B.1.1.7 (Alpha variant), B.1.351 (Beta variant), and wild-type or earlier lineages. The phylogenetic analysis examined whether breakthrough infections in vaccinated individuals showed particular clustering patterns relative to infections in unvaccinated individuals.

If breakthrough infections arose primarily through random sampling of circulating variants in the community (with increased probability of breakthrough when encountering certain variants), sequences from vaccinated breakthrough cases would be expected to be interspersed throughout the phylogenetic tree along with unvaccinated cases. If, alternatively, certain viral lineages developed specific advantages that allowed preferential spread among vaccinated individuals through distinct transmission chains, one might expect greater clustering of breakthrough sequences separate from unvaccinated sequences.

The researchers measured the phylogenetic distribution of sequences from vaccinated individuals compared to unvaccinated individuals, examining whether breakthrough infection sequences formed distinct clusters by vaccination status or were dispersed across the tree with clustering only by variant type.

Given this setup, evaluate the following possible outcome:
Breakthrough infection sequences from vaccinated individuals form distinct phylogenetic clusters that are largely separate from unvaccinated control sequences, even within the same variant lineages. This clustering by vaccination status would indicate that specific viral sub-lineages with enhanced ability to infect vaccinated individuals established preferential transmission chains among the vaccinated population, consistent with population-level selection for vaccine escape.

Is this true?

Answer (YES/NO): NO